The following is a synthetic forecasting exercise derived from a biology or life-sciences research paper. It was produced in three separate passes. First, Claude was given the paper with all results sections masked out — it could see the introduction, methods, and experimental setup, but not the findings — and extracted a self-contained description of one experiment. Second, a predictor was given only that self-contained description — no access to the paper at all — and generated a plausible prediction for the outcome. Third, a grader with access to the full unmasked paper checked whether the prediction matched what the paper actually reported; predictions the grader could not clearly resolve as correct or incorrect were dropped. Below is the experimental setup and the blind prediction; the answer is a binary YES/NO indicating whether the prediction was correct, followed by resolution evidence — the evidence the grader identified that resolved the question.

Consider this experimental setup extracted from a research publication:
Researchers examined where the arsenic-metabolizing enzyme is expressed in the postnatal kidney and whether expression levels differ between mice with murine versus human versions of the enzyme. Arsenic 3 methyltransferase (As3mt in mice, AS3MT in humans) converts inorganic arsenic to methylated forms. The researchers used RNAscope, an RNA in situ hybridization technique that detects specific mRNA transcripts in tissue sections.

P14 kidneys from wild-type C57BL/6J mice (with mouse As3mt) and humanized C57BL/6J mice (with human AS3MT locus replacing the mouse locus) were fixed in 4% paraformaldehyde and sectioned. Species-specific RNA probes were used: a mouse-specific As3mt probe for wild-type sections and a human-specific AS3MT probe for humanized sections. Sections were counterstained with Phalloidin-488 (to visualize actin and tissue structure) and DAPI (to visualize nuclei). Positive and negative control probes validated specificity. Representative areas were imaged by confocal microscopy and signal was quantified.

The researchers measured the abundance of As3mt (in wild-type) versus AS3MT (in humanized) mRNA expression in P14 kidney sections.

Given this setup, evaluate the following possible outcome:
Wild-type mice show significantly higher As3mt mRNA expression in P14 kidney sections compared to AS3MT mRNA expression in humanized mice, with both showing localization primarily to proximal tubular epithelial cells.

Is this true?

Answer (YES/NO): NO